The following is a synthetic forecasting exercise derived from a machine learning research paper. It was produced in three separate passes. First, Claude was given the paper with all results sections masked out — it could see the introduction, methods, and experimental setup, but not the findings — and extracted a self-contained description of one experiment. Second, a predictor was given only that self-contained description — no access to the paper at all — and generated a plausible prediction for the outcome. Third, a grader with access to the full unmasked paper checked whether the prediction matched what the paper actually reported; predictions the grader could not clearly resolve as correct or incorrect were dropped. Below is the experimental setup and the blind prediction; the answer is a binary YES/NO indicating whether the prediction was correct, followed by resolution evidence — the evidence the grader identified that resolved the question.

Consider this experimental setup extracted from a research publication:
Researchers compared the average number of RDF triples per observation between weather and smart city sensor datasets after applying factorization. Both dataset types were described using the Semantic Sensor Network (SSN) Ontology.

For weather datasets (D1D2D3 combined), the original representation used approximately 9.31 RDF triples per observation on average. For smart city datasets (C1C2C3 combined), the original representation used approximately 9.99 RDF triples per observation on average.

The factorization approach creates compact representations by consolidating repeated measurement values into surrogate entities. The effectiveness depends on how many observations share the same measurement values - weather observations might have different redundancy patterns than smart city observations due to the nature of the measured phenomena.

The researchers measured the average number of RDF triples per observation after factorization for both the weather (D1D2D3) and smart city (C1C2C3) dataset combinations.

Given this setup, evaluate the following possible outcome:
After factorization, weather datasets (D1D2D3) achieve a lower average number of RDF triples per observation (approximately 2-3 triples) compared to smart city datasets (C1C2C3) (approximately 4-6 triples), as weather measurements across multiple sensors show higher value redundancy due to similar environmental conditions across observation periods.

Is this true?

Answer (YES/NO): NO